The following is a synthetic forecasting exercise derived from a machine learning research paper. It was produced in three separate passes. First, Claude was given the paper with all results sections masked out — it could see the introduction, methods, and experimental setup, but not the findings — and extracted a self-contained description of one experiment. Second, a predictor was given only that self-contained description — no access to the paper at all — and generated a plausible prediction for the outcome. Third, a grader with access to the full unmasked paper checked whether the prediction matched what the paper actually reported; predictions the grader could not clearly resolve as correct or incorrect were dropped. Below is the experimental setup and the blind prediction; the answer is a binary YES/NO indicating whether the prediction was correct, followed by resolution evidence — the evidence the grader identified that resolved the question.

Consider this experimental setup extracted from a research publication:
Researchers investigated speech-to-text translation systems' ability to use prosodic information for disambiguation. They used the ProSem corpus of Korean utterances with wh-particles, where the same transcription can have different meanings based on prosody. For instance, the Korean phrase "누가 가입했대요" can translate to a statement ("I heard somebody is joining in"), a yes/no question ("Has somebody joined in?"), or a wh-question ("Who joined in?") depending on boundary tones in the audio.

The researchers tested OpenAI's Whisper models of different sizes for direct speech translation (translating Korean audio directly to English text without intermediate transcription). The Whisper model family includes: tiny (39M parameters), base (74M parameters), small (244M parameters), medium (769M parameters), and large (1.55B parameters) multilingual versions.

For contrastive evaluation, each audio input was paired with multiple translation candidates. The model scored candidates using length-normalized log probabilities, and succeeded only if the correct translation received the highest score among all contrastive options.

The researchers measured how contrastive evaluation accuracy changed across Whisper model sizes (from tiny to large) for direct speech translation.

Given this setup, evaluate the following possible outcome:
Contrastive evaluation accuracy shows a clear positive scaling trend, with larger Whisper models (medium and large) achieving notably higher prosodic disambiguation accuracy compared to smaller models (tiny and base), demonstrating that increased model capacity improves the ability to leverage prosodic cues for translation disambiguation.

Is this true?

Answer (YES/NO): YES